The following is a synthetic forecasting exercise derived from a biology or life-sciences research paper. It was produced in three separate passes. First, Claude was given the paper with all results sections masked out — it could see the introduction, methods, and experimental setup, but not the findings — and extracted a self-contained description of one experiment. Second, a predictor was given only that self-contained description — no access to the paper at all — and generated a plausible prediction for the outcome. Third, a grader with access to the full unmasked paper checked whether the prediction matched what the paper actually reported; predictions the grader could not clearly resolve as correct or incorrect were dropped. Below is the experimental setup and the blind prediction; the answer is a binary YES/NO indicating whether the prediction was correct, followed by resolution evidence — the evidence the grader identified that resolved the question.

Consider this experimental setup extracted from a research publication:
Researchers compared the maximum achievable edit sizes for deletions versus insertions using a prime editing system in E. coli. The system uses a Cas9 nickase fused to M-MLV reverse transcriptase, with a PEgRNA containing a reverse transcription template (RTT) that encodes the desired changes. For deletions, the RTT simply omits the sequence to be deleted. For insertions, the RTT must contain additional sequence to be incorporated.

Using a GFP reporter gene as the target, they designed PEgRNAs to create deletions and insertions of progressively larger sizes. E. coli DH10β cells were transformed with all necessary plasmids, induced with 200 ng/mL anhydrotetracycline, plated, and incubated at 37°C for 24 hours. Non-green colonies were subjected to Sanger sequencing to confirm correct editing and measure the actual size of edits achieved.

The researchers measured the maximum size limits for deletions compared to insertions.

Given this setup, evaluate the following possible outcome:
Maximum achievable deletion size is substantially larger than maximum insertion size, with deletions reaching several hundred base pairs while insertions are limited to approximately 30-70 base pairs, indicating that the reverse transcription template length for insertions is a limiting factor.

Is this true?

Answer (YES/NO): NO